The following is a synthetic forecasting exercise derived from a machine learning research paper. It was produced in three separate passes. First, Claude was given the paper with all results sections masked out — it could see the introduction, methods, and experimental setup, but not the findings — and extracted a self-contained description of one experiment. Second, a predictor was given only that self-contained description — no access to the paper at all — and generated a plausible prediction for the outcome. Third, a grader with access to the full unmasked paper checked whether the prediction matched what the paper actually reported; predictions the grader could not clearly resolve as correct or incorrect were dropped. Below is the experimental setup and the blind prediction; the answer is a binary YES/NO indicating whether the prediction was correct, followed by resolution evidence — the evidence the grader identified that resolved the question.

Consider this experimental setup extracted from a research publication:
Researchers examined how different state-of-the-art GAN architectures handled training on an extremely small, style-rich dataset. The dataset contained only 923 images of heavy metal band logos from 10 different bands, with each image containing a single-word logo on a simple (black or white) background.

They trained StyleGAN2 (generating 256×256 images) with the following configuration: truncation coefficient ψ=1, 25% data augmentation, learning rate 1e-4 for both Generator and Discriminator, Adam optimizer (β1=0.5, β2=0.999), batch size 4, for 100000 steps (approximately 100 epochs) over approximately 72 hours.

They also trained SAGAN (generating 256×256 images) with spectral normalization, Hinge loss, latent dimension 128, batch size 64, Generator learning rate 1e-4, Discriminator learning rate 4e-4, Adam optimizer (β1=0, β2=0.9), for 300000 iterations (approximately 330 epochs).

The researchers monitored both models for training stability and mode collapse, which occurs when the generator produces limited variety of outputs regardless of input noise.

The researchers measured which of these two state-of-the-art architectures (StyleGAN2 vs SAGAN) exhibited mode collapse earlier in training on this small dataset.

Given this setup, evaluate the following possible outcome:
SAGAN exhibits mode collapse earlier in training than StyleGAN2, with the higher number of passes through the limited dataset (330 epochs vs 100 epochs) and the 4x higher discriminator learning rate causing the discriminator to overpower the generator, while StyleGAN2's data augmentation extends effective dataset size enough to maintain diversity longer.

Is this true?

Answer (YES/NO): NO